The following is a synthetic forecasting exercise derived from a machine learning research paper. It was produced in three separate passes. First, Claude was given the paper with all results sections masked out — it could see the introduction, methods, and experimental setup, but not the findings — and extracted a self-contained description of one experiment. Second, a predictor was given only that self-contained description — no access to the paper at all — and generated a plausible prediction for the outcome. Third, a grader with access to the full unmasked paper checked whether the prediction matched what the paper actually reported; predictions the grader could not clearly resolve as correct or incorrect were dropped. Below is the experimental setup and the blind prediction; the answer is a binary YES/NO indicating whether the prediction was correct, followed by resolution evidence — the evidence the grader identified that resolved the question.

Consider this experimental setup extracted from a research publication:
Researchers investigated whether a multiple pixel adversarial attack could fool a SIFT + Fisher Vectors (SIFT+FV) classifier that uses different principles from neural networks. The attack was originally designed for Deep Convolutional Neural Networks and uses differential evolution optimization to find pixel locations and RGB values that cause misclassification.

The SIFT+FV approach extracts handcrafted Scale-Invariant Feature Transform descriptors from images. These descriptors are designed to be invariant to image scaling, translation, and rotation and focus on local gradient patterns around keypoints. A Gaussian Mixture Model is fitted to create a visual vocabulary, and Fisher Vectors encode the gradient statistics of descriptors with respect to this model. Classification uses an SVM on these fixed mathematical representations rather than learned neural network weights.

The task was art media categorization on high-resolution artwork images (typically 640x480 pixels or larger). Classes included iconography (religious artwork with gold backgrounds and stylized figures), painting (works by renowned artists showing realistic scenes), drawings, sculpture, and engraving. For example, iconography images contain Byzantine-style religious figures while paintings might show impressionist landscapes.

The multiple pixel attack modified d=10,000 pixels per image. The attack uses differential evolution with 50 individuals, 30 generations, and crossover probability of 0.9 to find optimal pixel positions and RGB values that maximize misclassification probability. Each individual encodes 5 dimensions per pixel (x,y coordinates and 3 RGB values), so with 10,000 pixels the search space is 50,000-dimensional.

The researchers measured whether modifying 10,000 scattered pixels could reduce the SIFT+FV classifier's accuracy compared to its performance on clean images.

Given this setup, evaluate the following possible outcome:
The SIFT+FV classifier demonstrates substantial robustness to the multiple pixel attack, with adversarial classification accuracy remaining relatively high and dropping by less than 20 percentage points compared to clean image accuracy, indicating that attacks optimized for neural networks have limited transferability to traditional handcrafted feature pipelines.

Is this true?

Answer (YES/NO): NO